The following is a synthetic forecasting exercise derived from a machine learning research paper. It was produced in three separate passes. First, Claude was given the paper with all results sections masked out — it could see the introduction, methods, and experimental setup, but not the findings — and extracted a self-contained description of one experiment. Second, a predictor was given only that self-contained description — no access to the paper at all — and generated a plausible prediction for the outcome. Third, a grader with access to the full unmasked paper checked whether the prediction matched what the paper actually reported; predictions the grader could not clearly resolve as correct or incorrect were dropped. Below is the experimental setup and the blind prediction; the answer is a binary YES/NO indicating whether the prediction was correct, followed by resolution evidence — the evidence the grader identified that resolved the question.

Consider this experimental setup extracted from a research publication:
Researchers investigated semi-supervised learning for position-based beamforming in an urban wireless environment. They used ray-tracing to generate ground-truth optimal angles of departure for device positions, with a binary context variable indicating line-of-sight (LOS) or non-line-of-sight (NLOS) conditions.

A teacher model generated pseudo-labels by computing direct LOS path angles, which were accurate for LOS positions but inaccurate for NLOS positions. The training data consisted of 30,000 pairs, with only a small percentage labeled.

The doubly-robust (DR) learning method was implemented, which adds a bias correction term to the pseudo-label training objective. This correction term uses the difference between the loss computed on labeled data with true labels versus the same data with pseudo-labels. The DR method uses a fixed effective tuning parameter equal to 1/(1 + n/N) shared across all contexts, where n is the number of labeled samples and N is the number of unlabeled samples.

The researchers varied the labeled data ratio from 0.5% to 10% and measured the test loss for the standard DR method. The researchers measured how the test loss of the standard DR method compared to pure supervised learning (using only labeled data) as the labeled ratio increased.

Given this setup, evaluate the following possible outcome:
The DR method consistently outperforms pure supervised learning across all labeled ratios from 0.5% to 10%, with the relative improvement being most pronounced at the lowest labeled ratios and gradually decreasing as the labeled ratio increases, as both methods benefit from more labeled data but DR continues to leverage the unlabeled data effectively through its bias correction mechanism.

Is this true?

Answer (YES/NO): NO